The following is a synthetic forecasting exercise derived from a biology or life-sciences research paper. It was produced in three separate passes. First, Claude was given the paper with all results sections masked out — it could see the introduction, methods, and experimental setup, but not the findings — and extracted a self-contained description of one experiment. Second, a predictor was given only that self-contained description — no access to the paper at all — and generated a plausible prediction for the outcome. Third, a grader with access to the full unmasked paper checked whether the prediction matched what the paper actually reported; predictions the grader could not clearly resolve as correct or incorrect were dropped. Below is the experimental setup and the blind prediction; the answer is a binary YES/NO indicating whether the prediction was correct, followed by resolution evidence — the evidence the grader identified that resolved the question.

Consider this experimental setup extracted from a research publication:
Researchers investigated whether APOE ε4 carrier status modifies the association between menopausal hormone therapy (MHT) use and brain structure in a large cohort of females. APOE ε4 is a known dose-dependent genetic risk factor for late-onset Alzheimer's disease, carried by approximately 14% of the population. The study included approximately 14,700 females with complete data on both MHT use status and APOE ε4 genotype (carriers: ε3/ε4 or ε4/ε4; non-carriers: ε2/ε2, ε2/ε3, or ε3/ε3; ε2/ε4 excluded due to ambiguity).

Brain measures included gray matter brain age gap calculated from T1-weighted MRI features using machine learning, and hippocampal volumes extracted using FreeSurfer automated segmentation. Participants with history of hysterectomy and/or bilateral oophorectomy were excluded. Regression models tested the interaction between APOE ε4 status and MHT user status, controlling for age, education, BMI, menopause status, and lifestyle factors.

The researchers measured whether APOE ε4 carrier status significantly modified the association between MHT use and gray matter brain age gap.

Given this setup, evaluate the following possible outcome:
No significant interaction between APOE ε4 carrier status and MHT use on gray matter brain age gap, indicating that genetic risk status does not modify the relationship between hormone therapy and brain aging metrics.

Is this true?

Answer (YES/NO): YES